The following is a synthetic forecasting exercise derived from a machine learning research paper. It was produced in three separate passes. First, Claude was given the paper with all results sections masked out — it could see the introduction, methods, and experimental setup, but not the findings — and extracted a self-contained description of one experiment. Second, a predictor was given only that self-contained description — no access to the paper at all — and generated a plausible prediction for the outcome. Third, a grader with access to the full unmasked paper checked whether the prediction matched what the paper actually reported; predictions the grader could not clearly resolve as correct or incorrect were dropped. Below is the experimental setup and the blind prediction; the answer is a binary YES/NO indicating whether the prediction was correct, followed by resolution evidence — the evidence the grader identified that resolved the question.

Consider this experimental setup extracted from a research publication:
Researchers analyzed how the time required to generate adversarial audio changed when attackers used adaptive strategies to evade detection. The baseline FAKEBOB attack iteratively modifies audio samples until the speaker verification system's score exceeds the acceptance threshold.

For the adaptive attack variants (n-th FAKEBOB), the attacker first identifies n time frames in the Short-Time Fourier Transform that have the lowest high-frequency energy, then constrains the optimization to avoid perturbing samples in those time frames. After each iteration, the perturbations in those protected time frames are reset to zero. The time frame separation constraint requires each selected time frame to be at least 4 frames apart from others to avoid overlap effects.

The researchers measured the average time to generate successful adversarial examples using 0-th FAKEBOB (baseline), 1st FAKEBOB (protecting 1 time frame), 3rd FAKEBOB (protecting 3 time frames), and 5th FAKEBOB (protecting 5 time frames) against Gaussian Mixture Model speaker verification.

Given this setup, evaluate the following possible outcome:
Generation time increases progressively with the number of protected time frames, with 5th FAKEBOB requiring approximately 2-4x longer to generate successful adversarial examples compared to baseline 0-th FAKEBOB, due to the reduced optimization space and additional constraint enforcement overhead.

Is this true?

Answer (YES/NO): NO